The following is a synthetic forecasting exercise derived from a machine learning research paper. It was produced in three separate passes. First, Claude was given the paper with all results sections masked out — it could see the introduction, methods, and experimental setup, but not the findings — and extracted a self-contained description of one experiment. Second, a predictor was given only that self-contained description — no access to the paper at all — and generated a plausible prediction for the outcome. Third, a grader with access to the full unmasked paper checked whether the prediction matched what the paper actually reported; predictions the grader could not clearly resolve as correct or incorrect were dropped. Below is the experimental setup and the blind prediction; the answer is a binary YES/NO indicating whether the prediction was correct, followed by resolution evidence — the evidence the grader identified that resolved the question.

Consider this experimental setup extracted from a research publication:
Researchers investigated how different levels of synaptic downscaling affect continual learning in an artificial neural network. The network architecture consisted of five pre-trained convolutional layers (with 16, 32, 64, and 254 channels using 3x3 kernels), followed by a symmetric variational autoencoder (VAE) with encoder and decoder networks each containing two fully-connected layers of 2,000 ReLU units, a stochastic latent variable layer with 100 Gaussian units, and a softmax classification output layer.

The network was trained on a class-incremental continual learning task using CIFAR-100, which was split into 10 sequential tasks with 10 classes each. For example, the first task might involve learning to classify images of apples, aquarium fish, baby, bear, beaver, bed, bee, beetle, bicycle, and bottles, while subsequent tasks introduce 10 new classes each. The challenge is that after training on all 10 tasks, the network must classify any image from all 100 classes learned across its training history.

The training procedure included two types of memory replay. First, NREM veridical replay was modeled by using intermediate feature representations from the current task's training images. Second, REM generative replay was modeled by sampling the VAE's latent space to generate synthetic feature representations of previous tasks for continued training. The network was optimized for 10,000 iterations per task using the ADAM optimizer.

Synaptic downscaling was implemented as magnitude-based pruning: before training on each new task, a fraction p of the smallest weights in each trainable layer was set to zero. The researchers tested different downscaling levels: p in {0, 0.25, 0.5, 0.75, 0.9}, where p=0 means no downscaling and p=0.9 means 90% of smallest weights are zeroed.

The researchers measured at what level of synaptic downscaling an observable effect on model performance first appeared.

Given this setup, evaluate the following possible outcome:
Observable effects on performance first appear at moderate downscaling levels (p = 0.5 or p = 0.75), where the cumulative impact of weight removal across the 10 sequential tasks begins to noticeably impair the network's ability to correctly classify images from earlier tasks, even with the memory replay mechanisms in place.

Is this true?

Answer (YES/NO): NO